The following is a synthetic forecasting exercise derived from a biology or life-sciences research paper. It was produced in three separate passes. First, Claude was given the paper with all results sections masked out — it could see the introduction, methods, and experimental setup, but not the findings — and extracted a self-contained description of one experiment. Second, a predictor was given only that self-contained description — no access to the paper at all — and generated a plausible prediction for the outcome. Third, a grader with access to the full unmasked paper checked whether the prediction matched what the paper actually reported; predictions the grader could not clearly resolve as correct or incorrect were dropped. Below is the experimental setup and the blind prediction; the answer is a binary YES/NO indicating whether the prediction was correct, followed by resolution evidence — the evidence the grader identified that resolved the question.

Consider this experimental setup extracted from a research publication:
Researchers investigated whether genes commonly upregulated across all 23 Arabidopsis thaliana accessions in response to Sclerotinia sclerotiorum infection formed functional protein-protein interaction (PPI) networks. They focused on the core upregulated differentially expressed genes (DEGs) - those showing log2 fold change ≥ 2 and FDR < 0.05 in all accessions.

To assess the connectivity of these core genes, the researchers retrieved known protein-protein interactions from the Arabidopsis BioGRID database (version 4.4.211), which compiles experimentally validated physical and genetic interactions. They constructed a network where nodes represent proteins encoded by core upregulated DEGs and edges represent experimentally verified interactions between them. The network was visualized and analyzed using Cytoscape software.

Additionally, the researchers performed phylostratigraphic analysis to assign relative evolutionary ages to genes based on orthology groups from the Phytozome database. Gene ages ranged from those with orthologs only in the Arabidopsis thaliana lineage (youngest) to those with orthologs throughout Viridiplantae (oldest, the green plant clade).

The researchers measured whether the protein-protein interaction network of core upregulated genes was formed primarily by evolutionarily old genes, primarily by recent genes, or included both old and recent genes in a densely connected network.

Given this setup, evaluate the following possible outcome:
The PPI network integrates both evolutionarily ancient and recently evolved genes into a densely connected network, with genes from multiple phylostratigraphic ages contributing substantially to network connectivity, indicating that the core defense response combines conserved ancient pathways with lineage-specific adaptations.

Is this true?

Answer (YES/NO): YES